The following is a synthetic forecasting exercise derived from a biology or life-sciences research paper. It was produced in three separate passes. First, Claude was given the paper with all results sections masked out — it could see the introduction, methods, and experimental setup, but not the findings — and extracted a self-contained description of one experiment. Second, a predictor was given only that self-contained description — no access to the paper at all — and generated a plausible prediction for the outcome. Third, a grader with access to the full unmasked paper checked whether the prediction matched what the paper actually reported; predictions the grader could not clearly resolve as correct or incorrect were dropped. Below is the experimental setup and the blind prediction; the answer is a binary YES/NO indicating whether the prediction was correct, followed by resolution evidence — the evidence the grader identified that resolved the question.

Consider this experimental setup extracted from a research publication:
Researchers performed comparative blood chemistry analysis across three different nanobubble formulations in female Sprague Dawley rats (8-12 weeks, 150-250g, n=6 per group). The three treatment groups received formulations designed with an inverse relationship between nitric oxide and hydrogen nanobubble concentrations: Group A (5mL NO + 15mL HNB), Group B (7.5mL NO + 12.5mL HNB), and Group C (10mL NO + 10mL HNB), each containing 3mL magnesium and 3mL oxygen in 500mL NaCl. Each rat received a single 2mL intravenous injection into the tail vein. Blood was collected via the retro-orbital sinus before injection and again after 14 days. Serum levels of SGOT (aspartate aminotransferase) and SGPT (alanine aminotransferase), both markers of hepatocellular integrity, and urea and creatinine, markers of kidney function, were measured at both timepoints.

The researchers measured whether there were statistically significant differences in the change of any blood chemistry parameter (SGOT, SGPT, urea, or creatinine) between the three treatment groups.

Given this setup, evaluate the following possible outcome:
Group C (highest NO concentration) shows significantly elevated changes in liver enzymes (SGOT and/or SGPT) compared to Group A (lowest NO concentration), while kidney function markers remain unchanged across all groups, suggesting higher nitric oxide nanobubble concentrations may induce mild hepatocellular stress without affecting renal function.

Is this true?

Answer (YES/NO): NO